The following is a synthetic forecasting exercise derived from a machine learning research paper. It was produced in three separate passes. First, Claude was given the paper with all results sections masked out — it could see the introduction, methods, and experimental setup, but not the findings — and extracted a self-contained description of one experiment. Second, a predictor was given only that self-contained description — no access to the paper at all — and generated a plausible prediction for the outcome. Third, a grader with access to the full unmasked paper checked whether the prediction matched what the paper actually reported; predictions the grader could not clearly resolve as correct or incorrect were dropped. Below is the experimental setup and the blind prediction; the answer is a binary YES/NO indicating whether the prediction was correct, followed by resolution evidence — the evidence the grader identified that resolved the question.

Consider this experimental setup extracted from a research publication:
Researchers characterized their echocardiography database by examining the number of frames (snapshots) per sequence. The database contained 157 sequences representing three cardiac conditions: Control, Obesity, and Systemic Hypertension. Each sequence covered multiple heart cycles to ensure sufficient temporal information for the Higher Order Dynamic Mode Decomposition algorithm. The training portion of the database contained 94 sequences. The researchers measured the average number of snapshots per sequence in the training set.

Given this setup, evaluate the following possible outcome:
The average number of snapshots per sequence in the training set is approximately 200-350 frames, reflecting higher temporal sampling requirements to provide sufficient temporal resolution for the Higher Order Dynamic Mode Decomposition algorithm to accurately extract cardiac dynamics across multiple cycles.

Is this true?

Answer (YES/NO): YES